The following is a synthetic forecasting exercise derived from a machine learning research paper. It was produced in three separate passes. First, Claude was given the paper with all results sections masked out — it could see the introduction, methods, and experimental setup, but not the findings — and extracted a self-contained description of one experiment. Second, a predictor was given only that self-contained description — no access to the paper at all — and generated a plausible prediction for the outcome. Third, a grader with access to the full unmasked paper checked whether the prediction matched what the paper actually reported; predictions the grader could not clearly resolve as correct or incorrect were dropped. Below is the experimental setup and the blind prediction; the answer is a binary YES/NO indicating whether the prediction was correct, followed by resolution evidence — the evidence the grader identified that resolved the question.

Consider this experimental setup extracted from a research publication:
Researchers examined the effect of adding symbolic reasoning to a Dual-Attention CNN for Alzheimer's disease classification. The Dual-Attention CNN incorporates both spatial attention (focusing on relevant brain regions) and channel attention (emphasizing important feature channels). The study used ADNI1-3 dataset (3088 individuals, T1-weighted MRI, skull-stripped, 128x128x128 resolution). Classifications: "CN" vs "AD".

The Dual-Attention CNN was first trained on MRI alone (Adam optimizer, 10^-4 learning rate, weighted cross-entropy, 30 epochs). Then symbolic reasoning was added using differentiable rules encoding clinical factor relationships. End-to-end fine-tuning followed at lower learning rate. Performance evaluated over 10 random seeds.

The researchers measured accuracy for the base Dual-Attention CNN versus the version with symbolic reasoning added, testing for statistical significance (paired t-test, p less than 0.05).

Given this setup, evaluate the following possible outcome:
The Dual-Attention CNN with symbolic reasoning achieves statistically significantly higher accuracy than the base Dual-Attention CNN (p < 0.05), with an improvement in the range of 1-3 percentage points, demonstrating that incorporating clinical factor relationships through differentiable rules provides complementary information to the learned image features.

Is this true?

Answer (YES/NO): NO